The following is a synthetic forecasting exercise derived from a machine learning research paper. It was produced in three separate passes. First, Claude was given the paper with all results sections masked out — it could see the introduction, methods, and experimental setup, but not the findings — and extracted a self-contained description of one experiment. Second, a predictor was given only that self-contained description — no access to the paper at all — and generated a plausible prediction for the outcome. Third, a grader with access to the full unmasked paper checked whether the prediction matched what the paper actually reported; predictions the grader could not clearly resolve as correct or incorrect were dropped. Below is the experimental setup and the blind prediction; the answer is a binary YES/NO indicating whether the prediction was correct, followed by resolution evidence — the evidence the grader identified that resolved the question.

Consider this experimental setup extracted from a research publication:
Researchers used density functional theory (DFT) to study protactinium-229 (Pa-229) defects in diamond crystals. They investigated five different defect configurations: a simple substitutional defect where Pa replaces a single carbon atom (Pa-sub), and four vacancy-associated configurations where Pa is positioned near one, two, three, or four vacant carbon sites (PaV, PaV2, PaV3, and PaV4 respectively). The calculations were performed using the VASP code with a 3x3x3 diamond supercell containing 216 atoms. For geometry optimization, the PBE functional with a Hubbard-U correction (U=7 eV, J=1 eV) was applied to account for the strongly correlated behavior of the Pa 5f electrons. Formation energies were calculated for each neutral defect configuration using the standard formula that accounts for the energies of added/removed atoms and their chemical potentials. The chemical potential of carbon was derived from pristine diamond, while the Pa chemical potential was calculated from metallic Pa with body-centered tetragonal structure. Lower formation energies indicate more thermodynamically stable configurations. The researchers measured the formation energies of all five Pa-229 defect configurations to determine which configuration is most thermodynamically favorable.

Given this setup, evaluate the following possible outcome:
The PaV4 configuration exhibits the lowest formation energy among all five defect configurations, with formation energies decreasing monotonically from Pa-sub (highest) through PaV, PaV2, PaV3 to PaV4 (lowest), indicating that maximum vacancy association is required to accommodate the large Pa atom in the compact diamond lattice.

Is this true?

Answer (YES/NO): NO